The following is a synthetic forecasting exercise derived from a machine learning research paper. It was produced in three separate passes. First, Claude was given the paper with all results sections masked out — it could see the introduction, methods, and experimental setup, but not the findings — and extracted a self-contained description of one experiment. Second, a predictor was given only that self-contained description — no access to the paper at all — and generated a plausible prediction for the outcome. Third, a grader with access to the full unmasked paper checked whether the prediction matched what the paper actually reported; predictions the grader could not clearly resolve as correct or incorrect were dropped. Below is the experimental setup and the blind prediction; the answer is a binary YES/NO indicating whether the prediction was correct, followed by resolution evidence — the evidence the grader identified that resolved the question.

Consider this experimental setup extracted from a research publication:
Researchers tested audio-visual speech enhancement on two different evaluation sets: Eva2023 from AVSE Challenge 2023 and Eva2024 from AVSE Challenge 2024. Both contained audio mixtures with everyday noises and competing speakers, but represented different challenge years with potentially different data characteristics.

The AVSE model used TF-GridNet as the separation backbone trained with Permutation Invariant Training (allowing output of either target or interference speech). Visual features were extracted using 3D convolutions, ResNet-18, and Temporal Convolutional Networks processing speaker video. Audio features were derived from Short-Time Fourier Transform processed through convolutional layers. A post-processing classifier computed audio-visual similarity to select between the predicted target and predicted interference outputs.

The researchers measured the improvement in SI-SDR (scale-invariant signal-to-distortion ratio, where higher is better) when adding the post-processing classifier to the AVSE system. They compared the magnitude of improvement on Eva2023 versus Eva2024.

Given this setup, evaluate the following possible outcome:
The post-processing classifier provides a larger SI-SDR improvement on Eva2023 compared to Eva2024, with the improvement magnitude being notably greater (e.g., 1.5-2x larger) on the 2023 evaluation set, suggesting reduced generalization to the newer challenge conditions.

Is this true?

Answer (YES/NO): NO